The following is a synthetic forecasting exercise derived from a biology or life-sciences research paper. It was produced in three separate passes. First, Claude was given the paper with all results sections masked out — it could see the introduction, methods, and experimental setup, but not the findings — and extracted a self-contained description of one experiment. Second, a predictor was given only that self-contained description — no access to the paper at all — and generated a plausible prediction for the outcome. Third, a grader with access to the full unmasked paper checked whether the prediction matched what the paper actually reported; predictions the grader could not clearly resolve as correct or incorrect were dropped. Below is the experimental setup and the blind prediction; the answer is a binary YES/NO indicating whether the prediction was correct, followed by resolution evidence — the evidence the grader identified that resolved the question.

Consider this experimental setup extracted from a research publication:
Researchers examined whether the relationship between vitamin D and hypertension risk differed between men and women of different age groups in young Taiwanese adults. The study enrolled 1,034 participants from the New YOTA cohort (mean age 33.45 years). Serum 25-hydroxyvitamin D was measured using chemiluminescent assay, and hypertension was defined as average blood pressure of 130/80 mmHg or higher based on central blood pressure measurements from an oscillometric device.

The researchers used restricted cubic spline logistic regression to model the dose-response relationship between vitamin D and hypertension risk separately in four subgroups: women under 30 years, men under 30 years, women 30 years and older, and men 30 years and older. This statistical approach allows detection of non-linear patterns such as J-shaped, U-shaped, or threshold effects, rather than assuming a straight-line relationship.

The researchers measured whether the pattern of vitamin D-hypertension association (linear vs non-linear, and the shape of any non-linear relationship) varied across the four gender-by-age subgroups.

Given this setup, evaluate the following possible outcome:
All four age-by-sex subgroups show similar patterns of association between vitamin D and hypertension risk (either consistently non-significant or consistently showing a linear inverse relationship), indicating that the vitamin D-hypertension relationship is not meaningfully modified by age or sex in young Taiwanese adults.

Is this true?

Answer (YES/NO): NO